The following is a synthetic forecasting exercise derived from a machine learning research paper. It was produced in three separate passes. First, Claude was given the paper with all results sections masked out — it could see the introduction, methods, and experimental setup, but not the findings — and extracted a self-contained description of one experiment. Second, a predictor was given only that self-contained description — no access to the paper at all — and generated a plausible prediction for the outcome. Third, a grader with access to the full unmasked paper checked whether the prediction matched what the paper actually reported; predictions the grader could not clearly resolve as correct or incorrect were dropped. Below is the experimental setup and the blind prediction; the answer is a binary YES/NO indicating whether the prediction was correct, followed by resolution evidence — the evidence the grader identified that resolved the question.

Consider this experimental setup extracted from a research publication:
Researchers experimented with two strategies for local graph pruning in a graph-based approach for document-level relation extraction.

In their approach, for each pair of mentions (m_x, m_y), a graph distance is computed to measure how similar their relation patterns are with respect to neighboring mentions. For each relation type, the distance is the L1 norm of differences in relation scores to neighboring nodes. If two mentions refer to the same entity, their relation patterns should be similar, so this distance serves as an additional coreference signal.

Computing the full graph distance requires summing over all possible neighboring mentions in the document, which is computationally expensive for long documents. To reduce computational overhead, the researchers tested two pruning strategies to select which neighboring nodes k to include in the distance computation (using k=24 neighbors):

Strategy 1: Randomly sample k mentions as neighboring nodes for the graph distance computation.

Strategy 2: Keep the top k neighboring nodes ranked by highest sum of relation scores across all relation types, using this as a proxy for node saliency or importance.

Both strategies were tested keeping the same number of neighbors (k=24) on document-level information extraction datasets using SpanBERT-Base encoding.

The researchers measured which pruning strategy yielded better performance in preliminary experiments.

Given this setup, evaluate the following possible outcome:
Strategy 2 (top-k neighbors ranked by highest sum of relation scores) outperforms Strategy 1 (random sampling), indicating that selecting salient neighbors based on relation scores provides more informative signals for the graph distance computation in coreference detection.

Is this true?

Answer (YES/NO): YES